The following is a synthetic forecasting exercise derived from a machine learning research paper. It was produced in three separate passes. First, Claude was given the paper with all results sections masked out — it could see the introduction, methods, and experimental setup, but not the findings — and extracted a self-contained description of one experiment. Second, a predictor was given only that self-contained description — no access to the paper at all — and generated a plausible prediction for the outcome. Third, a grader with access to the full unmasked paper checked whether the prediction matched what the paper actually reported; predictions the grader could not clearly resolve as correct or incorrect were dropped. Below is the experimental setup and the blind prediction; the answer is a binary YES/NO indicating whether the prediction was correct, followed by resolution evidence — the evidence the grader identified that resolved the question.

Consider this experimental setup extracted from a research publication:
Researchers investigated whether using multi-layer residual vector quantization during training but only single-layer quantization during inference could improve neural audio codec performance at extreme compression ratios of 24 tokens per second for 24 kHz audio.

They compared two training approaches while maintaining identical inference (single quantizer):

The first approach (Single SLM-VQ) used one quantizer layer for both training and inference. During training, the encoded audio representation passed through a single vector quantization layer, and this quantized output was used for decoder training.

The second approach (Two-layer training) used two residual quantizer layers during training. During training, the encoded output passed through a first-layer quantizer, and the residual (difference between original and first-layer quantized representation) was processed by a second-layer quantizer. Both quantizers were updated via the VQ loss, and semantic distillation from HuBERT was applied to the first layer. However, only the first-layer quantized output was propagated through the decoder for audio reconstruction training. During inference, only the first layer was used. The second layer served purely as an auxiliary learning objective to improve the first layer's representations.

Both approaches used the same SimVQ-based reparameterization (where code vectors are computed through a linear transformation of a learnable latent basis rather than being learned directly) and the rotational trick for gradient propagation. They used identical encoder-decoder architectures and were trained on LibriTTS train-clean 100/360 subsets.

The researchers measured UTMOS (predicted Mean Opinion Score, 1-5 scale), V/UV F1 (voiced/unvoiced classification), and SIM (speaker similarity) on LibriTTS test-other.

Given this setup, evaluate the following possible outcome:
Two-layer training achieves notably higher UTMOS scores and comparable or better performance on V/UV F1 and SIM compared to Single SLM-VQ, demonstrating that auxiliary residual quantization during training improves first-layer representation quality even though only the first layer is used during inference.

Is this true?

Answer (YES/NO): YES